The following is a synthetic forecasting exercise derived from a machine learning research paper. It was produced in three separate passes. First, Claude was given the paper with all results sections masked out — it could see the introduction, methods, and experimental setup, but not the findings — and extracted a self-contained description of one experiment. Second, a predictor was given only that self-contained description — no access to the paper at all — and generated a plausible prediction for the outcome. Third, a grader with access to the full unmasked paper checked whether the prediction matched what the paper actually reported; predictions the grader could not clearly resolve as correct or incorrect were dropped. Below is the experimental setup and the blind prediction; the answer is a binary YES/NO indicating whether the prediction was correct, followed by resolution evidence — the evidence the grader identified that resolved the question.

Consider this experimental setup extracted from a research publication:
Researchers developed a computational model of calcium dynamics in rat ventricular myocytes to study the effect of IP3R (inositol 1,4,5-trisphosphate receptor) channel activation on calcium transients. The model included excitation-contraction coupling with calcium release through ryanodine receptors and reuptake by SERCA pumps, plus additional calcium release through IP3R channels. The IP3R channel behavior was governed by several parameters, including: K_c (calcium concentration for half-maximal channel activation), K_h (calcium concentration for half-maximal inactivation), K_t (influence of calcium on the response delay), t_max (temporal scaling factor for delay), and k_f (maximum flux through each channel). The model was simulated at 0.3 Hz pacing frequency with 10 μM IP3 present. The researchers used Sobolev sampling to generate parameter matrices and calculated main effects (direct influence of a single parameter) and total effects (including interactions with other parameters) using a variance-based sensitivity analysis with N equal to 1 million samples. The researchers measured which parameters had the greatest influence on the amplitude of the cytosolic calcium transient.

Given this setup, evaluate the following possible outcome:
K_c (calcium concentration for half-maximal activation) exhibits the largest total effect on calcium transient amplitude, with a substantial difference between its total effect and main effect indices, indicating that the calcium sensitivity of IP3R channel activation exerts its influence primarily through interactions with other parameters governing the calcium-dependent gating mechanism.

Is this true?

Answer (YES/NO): NO